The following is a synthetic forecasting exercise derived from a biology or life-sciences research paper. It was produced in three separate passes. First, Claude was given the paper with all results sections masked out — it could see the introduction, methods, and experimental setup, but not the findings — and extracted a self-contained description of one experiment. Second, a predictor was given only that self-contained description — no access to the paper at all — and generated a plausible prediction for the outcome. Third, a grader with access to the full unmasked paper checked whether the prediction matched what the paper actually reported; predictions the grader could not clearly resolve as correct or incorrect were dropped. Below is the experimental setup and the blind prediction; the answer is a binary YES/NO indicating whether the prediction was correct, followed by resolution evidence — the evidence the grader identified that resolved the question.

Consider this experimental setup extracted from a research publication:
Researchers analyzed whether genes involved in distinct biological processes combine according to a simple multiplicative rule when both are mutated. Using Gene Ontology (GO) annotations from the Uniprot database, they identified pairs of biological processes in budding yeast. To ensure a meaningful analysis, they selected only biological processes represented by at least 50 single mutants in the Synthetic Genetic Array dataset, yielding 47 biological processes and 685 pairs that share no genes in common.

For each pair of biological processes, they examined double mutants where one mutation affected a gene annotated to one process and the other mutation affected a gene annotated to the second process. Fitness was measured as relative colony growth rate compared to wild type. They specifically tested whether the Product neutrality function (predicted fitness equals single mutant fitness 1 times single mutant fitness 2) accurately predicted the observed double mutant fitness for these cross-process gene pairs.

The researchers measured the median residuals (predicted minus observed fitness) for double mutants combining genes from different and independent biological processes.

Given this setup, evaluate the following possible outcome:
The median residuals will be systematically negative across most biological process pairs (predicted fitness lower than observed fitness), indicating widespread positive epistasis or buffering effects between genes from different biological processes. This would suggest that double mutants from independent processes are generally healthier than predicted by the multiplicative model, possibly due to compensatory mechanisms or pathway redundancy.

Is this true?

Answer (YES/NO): NO